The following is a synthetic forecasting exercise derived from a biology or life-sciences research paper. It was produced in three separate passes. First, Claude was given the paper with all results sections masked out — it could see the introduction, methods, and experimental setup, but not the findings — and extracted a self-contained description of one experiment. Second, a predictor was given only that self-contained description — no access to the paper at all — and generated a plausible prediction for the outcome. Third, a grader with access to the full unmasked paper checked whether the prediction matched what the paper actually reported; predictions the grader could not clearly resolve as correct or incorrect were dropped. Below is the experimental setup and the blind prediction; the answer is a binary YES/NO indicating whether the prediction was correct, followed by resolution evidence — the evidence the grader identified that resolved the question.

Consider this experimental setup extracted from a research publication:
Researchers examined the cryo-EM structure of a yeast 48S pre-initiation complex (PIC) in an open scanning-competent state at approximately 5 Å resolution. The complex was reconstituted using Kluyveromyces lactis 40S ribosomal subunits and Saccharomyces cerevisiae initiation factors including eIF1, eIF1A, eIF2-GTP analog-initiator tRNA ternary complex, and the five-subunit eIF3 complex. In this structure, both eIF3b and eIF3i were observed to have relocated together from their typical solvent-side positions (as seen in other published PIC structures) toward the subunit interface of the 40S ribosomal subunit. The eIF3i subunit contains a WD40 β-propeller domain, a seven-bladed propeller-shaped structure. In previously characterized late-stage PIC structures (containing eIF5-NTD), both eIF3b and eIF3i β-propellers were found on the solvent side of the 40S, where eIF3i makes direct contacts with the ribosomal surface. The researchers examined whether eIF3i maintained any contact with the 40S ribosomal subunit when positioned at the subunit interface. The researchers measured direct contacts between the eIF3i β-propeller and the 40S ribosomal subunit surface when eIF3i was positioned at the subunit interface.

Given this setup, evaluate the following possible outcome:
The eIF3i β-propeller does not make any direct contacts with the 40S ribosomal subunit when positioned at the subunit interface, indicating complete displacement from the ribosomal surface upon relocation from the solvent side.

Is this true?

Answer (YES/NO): YES